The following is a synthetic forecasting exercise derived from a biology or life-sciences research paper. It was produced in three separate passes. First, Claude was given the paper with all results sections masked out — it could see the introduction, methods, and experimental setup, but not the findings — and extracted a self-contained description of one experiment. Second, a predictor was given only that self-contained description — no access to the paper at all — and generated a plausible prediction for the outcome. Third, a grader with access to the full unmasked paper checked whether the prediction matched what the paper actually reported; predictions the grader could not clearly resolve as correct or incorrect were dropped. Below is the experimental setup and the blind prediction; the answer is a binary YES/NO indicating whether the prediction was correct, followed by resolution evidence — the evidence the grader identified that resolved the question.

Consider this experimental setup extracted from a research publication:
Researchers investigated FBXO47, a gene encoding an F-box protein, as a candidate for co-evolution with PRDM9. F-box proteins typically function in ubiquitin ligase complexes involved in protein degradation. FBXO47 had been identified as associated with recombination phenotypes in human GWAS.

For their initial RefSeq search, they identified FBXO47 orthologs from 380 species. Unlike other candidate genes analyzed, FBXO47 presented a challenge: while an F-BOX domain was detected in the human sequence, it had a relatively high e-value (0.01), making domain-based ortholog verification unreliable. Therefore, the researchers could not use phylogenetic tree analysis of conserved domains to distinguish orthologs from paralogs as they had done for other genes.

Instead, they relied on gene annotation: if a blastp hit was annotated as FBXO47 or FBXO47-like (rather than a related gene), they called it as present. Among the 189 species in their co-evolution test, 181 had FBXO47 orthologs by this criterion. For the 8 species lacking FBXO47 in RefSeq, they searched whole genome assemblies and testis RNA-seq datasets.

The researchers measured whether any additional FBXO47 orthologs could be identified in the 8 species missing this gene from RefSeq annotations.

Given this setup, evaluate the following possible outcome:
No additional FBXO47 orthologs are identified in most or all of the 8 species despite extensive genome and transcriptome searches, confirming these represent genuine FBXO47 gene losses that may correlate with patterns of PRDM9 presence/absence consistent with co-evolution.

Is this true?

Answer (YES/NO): YES